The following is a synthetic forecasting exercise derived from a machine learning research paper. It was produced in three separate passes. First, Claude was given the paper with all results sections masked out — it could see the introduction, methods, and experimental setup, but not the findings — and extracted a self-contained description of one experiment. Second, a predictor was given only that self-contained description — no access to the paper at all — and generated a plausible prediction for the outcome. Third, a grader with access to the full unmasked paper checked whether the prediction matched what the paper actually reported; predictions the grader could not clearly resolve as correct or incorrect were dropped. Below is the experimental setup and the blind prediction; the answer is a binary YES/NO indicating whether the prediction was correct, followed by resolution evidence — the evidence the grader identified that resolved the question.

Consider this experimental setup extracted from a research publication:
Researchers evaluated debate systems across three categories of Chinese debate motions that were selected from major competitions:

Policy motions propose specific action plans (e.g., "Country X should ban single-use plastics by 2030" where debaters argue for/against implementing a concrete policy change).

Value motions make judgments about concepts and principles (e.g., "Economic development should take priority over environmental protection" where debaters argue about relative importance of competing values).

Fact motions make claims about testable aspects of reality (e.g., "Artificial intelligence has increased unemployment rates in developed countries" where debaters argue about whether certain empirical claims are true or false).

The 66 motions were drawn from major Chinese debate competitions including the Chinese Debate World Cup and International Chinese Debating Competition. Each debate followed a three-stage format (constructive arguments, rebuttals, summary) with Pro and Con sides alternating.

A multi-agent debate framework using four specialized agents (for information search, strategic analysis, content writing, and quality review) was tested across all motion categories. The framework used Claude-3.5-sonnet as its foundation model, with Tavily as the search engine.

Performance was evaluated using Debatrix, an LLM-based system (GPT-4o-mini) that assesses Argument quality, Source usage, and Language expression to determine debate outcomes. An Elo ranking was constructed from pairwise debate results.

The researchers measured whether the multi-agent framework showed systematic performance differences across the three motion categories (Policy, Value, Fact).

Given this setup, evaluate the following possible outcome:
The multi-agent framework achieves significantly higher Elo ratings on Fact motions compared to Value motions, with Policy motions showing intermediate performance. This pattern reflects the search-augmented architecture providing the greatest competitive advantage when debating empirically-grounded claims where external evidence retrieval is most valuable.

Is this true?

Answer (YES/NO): NO